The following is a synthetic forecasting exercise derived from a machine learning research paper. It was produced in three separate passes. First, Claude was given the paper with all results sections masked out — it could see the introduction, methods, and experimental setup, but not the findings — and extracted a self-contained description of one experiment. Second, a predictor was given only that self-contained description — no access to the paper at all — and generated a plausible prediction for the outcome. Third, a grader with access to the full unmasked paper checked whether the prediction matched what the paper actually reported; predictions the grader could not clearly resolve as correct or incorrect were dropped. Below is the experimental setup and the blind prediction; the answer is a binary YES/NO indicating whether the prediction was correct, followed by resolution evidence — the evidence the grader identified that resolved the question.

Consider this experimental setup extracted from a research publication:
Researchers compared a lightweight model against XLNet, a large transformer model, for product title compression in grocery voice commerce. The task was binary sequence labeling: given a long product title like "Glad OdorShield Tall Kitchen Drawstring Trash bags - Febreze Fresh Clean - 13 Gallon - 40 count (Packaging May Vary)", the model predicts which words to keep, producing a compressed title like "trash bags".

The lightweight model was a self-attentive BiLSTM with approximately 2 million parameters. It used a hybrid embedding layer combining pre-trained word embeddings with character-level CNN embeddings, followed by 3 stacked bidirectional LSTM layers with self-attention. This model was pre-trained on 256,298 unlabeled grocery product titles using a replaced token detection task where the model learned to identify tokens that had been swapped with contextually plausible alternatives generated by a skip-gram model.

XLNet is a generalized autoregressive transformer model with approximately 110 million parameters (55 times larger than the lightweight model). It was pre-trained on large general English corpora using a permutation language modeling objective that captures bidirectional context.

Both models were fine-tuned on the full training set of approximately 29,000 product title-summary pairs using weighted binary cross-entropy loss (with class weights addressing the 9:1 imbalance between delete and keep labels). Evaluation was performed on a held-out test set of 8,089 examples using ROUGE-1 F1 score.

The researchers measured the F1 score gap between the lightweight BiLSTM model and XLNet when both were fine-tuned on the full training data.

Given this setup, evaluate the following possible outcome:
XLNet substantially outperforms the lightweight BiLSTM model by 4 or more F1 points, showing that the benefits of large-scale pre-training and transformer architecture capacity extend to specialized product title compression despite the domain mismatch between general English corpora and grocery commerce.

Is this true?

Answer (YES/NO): NO